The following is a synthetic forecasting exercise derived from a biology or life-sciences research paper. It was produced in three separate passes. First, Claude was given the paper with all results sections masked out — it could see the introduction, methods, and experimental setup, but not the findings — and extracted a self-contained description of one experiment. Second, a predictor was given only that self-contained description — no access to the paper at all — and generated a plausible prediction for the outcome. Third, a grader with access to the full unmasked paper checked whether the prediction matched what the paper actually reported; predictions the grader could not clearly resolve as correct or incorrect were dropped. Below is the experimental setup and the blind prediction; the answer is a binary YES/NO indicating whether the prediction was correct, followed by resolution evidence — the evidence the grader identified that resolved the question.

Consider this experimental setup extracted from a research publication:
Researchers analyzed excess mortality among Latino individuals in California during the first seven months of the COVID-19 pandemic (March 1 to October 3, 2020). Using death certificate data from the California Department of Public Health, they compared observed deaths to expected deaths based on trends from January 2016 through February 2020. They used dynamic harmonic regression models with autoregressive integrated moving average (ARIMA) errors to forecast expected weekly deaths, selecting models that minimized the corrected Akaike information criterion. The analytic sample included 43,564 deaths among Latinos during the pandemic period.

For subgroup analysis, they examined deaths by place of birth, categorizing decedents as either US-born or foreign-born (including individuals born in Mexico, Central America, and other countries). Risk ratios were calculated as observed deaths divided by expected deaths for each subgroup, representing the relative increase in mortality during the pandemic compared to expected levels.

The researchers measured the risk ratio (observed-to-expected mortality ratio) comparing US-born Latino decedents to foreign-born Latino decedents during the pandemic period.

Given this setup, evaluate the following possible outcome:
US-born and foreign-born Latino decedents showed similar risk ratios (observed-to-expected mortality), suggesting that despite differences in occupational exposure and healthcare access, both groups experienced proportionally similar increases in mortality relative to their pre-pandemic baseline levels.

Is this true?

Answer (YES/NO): NO